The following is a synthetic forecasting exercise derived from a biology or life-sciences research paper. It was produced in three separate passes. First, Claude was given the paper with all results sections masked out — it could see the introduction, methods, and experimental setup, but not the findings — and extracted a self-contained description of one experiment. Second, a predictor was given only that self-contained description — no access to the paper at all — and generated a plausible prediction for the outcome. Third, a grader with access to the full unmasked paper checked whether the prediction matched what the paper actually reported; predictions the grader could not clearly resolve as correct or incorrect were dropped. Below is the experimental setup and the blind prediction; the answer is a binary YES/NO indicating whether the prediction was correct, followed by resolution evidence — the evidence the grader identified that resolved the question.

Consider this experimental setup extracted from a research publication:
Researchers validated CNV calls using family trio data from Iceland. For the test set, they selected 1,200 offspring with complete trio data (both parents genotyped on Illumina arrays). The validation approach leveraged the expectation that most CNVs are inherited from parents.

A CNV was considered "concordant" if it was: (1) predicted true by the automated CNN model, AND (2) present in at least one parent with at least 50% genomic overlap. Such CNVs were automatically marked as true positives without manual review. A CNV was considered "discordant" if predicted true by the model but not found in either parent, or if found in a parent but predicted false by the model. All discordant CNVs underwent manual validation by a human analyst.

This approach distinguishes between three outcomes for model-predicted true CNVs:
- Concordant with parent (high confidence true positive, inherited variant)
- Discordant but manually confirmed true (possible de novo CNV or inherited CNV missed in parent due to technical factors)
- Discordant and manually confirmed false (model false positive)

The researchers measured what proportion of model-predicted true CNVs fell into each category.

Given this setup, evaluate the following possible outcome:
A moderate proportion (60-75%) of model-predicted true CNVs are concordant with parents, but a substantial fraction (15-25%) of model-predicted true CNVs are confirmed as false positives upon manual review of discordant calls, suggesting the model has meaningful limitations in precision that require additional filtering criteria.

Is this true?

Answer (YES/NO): NO